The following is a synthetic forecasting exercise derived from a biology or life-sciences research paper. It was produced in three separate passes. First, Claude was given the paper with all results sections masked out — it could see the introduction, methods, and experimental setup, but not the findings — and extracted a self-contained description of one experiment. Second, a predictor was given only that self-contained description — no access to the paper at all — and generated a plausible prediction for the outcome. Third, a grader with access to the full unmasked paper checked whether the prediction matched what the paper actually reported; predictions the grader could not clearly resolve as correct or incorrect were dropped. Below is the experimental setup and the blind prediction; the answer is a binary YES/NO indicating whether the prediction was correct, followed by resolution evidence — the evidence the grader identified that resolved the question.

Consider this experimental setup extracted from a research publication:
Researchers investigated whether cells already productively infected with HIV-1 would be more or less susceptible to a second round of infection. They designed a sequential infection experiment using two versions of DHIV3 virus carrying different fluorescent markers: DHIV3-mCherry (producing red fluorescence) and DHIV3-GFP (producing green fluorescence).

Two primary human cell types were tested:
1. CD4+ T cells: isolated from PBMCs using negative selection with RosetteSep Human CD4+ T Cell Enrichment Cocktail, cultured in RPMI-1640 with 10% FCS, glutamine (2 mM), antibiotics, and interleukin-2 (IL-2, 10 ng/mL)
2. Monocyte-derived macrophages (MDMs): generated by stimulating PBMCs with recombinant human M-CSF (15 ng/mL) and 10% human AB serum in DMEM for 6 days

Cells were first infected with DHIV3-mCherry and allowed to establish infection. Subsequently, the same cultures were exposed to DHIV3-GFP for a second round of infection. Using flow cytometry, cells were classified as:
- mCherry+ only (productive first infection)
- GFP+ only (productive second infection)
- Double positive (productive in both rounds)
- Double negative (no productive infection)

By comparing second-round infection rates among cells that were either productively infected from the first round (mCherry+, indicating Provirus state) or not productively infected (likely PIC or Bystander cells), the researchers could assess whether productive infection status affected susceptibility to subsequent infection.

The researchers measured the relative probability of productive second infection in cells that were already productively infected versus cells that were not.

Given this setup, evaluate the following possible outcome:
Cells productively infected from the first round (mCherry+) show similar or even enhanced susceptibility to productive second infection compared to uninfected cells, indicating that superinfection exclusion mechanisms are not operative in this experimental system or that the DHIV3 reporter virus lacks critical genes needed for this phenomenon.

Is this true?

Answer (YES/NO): YES